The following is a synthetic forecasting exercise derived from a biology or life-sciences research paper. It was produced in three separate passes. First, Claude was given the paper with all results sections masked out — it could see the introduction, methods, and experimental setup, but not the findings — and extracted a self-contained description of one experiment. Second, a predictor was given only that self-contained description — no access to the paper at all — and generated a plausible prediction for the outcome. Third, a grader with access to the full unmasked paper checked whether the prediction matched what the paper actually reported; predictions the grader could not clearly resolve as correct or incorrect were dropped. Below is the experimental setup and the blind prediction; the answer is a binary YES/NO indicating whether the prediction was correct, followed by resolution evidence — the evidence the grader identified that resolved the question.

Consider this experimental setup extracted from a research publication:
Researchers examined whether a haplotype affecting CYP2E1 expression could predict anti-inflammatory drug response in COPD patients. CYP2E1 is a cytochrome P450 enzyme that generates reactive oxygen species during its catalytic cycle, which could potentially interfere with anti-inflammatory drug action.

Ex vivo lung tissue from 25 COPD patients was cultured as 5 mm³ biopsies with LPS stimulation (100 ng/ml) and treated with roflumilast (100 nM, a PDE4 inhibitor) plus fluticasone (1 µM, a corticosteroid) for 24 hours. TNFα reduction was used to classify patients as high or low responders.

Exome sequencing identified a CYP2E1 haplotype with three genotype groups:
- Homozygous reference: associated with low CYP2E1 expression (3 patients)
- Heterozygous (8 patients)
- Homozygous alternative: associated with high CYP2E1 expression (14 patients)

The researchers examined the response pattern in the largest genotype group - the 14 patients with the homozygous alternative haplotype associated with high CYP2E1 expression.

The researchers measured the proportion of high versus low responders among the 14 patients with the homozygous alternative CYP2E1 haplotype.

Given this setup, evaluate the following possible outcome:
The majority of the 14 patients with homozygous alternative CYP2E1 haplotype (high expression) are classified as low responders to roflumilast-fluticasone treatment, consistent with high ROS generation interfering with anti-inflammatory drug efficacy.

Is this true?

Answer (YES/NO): YES